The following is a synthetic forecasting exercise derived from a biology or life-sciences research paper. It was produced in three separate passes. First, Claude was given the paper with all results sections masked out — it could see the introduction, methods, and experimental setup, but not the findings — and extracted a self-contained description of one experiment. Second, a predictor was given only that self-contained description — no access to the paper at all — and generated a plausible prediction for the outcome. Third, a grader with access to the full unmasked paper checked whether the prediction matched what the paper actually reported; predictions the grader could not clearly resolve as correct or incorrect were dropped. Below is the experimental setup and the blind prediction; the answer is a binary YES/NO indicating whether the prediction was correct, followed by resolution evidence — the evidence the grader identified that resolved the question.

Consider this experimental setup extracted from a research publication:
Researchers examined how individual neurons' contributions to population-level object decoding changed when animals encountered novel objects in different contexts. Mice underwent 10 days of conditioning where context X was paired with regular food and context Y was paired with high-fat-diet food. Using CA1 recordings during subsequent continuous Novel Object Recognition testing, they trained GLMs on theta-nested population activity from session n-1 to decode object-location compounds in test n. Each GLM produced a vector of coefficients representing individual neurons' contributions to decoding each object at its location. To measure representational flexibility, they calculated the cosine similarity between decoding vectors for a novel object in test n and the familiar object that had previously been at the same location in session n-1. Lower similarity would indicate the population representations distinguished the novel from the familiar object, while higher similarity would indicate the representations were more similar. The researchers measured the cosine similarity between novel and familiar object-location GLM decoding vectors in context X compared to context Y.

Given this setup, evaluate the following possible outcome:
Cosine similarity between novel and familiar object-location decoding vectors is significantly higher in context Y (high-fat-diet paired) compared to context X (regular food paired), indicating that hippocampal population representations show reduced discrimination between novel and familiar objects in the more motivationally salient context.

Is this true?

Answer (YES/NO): YES